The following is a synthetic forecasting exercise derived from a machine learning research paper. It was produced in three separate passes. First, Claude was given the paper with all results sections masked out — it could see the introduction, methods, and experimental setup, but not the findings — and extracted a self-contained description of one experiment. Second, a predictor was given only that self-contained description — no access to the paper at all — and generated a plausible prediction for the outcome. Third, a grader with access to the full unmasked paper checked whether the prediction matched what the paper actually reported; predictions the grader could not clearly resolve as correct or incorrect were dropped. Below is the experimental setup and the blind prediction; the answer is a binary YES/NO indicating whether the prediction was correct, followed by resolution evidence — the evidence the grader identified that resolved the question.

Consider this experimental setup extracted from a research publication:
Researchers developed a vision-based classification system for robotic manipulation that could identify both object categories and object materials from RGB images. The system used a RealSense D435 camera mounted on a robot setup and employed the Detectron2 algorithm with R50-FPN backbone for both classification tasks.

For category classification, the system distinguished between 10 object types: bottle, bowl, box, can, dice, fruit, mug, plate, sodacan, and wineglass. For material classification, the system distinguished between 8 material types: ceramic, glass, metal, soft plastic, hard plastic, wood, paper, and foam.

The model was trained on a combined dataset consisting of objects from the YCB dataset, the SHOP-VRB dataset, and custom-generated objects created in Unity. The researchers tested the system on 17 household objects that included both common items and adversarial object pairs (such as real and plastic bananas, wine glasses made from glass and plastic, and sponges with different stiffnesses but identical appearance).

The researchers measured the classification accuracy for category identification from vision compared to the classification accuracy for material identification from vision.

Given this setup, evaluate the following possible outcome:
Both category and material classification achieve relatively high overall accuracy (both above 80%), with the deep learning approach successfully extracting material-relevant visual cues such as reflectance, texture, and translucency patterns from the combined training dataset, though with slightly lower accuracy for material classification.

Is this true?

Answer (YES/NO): NO